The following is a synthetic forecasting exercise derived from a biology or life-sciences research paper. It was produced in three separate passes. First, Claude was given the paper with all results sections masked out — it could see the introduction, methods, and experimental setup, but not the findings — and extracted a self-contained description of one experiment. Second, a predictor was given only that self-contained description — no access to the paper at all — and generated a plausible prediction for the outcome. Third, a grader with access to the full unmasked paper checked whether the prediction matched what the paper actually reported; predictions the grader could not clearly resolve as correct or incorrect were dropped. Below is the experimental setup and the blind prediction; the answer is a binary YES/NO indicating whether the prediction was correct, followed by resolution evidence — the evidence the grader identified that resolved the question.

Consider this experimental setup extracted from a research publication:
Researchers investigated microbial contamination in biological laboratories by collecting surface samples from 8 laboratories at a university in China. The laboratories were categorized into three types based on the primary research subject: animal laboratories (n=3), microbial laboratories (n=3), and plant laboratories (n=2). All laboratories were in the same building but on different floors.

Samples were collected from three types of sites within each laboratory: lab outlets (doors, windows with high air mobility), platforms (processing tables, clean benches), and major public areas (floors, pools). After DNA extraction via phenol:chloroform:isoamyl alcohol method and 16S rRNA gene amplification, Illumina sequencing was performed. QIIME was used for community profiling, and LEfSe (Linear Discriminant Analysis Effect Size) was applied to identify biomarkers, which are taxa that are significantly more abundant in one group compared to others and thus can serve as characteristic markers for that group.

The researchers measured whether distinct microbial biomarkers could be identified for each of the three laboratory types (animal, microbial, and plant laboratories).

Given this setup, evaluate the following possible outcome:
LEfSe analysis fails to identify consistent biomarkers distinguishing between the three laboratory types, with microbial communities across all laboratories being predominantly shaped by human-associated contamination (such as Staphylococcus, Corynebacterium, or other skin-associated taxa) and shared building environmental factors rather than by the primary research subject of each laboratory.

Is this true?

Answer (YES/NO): NO